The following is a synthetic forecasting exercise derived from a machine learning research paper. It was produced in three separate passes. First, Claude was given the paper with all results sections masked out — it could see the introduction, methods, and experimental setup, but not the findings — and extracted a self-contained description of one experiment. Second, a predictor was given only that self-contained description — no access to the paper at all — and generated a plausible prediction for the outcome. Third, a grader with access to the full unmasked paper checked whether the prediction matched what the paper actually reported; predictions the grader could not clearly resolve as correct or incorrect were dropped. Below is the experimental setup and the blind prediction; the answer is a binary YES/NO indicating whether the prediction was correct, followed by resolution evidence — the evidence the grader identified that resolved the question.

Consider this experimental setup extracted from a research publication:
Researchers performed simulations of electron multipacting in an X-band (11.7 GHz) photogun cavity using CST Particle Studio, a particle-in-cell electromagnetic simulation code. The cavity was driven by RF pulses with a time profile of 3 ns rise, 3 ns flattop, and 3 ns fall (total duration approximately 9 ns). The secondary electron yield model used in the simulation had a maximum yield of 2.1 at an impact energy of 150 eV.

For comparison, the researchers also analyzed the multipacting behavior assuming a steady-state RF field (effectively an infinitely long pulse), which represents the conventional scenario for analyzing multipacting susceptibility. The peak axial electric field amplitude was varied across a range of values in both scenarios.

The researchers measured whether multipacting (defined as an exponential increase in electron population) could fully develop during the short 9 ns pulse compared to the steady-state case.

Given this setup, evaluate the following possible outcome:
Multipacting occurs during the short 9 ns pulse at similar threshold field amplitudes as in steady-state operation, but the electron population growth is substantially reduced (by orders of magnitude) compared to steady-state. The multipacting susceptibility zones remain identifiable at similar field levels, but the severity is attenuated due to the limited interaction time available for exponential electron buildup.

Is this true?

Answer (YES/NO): YES